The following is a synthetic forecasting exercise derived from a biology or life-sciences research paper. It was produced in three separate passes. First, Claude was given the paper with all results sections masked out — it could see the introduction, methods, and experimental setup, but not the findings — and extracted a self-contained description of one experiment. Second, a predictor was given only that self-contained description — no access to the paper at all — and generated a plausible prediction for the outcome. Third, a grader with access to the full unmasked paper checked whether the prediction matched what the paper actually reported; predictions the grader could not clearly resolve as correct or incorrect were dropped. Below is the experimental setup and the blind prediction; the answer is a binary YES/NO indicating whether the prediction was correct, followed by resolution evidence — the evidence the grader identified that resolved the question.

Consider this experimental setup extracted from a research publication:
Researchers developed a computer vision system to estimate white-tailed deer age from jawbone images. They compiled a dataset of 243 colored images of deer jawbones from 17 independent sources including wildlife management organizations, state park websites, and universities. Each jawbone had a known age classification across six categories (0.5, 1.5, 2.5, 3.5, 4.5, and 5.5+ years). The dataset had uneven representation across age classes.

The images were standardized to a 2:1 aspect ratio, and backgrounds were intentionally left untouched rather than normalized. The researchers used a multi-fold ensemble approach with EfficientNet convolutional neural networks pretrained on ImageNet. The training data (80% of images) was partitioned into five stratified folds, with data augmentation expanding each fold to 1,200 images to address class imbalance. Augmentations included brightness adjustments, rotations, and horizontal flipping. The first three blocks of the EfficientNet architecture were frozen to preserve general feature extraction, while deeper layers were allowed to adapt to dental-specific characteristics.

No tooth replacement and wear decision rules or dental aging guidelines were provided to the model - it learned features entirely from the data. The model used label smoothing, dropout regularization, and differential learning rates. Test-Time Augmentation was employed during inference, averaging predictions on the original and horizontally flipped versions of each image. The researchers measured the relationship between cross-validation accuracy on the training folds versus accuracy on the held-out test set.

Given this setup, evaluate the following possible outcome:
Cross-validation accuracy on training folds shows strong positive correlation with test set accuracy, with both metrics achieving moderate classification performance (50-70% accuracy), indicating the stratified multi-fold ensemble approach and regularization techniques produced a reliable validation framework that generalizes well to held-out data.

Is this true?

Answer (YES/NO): NO